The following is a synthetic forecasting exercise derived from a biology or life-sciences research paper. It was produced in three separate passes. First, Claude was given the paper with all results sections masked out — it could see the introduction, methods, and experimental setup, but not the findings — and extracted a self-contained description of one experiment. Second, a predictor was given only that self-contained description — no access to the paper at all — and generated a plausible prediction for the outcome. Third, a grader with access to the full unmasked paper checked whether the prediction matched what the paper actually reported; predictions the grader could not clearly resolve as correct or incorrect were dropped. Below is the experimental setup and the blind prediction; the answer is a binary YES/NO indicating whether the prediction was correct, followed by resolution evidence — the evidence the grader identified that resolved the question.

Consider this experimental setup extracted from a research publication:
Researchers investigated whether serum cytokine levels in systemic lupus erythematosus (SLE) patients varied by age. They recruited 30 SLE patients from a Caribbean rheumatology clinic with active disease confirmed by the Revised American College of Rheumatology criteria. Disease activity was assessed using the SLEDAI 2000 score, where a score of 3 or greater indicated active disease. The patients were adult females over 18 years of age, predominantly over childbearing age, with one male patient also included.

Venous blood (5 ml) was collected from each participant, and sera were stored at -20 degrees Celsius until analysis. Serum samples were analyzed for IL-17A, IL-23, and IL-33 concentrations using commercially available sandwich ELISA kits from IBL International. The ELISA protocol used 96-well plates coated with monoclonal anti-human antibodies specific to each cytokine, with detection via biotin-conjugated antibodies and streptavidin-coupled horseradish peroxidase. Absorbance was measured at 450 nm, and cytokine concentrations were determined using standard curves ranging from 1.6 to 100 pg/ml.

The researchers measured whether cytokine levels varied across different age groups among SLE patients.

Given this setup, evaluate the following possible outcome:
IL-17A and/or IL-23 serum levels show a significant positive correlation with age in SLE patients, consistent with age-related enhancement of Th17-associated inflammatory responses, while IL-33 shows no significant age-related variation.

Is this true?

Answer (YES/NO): NO